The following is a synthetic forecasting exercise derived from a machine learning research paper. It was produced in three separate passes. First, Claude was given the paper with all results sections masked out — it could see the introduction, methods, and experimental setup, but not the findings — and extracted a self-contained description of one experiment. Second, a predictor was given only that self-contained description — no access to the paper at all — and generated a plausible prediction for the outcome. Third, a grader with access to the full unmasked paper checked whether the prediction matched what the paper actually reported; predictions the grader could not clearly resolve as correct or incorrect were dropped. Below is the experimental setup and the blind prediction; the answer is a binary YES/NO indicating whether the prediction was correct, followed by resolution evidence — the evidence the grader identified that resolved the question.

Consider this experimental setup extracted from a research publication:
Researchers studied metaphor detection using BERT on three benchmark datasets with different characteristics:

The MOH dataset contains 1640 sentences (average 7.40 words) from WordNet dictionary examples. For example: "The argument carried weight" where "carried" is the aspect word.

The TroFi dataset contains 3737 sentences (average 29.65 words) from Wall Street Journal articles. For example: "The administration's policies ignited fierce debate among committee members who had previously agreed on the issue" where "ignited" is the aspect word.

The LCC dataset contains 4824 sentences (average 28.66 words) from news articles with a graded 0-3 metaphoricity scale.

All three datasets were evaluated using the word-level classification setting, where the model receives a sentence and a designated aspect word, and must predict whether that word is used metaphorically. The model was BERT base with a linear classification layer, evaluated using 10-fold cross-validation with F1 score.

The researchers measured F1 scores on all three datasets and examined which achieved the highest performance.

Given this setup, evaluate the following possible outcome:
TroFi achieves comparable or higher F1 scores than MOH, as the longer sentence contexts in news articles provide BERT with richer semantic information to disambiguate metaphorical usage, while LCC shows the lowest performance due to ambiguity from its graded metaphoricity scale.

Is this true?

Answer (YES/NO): YES